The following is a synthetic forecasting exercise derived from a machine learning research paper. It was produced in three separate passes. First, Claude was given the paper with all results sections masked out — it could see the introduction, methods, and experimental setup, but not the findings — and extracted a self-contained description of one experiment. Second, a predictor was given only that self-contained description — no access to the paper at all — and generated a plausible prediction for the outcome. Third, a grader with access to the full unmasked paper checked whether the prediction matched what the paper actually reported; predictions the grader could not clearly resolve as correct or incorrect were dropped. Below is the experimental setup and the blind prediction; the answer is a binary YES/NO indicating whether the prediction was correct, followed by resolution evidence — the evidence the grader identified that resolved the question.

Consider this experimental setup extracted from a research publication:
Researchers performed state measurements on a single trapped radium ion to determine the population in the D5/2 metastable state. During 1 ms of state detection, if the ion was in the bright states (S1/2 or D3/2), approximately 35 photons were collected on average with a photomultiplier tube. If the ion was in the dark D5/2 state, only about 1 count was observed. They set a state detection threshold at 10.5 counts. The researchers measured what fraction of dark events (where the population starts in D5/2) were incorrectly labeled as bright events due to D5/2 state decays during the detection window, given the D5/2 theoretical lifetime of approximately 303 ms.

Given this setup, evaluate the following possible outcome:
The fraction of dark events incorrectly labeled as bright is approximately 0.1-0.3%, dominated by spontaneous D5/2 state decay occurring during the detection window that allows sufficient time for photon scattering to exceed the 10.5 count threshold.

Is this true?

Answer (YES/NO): YES